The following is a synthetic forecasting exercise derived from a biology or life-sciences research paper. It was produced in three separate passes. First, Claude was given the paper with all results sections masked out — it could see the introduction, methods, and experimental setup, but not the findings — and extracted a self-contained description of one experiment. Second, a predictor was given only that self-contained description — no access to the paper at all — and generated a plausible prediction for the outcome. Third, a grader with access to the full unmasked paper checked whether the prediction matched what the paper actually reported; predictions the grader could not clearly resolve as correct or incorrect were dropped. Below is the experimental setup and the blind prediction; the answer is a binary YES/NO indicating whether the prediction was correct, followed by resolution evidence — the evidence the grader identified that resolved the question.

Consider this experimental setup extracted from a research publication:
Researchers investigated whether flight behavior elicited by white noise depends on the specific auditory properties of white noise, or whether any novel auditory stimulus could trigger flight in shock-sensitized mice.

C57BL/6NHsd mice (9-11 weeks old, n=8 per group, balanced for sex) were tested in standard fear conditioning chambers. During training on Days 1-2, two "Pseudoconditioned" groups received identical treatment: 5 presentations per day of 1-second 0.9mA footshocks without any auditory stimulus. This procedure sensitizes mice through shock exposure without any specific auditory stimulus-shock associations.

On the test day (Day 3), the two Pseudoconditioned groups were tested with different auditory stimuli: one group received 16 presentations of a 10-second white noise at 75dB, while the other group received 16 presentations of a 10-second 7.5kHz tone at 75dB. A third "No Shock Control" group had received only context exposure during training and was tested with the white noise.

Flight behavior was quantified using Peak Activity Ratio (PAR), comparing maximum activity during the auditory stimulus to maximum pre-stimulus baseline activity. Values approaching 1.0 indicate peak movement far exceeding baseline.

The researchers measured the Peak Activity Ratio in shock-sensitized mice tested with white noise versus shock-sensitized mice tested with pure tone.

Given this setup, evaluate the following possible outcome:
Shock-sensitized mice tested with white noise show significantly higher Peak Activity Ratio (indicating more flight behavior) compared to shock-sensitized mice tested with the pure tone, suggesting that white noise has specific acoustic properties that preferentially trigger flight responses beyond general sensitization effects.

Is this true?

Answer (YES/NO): YES